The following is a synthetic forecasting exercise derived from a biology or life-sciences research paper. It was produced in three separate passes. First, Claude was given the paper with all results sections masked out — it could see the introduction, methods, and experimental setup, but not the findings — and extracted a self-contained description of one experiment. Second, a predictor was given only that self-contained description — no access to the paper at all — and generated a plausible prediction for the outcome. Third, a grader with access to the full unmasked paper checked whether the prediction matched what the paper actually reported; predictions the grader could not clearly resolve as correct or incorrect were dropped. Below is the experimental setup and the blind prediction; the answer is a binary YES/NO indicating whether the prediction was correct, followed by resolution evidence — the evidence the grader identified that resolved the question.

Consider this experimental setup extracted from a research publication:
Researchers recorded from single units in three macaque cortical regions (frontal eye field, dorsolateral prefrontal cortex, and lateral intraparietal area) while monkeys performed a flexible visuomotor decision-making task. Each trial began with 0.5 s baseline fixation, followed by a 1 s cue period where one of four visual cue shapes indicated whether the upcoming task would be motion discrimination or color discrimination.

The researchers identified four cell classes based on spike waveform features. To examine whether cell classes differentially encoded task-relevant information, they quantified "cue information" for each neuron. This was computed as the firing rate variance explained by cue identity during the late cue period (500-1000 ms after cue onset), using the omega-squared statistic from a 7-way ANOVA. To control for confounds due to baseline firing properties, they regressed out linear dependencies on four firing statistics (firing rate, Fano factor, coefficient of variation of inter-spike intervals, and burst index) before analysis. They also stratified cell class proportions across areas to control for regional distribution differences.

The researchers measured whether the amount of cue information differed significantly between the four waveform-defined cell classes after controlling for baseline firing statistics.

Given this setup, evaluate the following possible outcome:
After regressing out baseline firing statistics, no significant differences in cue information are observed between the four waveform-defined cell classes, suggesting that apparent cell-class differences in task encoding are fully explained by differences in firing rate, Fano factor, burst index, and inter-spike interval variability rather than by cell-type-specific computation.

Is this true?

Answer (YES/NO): NO